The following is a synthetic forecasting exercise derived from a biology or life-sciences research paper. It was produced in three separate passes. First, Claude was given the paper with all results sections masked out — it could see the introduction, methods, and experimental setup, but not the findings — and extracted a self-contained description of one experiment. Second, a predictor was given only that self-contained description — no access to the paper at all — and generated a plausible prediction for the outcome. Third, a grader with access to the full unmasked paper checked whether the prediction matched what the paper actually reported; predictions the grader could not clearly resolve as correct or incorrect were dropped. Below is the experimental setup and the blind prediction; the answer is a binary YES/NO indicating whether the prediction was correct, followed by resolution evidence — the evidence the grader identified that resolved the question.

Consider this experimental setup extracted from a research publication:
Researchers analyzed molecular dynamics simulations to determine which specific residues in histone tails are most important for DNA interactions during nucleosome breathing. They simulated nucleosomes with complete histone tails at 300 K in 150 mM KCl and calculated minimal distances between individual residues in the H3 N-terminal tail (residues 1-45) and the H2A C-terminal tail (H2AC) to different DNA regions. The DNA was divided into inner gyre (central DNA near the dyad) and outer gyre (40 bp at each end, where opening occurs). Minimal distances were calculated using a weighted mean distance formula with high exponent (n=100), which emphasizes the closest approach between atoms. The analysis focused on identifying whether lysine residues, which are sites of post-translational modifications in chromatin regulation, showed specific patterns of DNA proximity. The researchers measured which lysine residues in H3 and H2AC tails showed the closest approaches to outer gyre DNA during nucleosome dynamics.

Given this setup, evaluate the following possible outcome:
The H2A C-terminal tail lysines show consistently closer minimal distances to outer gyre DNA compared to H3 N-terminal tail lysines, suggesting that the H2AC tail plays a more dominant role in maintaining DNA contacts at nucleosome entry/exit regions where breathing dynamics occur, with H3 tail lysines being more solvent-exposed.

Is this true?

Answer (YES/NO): NO